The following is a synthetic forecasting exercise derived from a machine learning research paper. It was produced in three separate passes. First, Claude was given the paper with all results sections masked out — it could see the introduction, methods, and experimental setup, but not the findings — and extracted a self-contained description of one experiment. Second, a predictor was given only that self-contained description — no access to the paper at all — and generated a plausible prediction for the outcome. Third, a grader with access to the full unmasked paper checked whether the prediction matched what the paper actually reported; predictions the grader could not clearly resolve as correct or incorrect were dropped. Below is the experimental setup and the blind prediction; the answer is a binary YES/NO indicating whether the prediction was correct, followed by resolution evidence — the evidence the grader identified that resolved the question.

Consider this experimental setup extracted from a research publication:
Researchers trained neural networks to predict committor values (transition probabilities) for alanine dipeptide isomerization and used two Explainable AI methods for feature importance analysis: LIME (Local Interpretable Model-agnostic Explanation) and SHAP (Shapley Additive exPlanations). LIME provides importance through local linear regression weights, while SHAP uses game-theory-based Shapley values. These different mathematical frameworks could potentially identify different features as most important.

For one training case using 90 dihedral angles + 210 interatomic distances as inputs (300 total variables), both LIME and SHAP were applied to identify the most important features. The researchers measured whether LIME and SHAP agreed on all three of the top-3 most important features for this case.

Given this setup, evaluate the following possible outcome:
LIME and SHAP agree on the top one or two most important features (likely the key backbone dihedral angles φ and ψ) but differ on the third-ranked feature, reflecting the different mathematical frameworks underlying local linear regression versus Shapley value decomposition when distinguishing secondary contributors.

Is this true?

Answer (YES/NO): NO